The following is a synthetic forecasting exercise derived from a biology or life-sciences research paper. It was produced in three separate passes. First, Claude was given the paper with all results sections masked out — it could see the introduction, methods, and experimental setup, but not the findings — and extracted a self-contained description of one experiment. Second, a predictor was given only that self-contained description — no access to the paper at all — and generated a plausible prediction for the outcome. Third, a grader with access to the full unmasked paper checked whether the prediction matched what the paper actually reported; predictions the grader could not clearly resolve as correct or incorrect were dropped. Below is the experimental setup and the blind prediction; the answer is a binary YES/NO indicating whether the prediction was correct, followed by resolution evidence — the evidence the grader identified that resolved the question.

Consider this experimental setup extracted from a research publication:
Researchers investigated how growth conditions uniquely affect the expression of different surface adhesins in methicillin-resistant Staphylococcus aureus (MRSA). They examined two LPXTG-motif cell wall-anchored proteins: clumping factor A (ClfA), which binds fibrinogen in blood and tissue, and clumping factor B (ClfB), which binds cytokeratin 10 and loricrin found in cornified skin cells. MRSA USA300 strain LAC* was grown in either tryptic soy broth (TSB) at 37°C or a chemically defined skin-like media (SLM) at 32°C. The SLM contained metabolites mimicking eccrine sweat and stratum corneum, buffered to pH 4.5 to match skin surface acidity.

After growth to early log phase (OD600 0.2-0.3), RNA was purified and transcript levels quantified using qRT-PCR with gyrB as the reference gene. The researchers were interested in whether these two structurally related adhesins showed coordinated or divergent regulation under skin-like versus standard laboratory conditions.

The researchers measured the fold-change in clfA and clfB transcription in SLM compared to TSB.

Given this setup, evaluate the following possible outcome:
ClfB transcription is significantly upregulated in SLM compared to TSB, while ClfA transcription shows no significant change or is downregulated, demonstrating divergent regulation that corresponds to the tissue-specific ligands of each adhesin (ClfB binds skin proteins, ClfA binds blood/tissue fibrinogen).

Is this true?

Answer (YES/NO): NO